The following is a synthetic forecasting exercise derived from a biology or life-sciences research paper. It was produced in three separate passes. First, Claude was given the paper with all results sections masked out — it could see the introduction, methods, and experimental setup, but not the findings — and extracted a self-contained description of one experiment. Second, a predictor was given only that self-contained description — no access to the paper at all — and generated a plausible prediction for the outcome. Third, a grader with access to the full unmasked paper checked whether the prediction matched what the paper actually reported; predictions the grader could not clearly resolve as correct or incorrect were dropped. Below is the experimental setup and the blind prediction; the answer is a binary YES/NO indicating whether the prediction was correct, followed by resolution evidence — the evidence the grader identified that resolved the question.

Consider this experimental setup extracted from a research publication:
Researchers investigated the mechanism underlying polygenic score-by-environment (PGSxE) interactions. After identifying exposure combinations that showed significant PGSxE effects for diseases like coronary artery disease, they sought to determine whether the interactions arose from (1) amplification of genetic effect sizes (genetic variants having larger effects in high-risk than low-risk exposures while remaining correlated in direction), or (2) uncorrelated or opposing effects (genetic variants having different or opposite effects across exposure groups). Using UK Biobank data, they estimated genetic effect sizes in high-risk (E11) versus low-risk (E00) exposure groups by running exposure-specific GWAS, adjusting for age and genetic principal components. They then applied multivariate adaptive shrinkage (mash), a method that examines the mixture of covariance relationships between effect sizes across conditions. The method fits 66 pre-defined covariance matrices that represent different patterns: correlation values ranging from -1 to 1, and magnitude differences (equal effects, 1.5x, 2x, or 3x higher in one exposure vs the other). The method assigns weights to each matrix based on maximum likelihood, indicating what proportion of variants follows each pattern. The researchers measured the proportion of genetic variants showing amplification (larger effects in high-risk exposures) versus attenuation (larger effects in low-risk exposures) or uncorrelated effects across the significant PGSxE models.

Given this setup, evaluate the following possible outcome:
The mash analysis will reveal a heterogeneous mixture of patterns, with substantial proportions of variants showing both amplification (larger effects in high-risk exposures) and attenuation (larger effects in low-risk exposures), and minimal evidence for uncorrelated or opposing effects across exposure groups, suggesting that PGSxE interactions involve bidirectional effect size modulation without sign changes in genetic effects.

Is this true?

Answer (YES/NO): NO